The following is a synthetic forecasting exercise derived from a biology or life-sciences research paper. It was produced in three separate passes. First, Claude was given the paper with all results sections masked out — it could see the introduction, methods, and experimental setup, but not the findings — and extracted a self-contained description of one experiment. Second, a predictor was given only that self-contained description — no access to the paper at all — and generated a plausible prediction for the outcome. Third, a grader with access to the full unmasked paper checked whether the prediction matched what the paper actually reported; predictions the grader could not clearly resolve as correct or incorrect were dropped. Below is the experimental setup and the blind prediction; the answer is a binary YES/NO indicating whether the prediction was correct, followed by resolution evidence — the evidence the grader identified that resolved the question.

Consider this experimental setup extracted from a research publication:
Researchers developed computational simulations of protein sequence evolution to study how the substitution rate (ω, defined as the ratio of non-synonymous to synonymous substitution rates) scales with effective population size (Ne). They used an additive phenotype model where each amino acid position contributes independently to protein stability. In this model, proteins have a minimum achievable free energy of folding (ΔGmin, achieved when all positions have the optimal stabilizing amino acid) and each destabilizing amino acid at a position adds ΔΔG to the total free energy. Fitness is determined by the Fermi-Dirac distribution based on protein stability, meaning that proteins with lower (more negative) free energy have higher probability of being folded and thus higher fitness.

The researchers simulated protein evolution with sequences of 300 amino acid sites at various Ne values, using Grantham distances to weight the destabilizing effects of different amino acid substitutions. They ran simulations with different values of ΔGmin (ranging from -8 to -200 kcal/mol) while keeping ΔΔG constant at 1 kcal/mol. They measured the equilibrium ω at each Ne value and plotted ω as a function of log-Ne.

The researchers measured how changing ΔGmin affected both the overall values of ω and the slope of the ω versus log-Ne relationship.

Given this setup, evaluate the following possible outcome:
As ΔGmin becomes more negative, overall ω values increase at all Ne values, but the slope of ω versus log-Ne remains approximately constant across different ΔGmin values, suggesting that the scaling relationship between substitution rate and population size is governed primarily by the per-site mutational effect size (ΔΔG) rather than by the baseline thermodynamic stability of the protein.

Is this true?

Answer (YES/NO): YES